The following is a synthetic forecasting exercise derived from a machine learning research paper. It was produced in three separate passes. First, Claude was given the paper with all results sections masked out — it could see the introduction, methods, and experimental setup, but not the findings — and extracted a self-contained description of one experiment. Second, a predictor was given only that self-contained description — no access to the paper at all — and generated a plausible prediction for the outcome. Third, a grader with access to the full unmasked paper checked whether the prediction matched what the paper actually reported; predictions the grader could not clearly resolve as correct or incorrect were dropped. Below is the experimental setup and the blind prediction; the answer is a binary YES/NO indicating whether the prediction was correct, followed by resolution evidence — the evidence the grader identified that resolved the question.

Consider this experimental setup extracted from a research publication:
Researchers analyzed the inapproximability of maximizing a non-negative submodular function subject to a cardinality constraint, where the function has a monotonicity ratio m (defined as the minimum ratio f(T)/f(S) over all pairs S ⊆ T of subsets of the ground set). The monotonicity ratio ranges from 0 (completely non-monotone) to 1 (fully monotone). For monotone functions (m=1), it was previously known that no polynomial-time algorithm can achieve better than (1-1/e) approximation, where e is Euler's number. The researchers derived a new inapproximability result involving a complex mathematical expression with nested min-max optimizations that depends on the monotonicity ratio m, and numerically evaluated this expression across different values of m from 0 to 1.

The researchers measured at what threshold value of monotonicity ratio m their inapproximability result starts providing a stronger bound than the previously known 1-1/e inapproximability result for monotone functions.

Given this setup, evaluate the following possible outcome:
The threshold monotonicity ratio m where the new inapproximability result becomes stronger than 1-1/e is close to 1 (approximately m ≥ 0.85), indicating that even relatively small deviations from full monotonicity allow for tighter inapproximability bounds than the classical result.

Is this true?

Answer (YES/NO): NO